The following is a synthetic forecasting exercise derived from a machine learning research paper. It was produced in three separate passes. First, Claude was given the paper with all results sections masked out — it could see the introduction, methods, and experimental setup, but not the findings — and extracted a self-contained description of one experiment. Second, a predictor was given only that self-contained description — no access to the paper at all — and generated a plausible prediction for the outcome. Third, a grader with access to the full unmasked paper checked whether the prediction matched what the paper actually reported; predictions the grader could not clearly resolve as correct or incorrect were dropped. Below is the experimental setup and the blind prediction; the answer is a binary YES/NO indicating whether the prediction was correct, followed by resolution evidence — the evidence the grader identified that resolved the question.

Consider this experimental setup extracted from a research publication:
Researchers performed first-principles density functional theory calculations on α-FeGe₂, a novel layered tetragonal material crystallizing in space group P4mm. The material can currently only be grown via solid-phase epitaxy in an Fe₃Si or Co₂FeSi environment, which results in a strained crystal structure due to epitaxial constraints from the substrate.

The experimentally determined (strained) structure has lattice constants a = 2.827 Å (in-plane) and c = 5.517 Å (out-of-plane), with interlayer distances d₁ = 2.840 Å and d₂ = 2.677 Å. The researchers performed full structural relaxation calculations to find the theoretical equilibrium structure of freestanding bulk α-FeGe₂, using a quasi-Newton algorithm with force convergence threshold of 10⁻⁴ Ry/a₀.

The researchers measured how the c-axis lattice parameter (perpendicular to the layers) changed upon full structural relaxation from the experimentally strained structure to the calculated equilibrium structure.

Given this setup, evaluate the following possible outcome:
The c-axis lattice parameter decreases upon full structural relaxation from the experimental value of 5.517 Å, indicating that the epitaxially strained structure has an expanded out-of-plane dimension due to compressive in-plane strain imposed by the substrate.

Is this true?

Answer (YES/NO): YES